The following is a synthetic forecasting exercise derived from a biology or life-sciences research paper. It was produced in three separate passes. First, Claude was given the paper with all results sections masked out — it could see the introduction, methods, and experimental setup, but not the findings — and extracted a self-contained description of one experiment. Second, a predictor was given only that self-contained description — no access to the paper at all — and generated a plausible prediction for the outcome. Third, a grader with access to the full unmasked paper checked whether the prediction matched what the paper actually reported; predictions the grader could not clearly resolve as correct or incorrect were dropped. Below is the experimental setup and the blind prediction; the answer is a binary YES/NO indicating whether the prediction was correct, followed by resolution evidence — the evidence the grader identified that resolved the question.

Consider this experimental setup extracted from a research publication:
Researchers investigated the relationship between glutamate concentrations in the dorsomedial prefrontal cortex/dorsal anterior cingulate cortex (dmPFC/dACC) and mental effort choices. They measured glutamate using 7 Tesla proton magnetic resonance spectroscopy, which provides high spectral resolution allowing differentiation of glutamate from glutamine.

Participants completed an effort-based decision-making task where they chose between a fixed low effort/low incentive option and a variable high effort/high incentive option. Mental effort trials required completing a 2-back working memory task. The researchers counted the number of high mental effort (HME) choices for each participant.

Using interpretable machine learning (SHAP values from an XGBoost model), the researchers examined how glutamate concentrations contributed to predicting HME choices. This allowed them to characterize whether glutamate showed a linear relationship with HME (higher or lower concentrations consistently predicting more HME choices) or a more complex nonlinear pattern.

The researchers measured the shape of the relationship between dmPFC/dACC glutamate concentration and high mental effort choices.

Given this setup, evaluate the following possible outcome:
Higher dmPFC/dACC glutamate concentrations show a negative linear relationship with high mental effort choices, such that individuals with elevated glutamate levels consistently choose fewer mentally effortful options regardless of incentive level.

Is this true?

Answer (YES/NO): NO